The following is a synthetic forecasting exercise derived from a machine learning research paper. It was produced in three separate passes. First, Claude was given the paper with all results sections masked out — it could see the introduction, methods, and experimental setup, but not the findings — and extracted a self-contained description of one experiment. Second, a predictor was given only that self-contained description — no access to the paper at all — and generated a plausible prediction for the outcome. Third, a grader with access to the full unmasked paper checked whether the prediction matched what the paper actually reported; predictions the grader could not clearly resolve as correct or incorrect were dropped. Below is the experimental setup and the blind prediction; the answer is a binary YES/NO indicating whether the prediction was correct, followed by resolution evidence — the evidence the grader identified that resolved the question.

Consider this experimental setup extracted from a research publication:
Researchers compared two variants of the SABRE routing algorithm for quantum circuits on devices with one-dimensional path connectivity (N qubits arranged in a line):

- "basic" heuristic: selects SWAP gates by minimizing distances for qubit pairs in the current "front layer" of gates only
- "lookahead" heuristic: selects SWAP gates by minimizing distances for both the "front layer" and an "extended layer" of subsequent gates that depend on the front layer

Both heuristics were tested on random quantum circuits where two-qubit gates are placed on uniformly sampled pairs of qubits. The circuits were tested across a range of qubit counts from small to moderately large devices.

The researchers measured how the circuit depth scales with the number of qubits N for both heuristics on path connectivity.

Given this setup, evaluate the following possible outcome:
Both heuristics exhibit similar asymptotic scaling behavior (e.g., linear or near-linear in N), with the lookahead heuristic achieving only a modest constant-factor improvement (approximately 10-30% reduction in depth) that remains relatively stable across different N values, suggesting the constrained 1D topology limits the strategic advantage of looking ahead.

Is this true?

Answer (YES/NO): NO